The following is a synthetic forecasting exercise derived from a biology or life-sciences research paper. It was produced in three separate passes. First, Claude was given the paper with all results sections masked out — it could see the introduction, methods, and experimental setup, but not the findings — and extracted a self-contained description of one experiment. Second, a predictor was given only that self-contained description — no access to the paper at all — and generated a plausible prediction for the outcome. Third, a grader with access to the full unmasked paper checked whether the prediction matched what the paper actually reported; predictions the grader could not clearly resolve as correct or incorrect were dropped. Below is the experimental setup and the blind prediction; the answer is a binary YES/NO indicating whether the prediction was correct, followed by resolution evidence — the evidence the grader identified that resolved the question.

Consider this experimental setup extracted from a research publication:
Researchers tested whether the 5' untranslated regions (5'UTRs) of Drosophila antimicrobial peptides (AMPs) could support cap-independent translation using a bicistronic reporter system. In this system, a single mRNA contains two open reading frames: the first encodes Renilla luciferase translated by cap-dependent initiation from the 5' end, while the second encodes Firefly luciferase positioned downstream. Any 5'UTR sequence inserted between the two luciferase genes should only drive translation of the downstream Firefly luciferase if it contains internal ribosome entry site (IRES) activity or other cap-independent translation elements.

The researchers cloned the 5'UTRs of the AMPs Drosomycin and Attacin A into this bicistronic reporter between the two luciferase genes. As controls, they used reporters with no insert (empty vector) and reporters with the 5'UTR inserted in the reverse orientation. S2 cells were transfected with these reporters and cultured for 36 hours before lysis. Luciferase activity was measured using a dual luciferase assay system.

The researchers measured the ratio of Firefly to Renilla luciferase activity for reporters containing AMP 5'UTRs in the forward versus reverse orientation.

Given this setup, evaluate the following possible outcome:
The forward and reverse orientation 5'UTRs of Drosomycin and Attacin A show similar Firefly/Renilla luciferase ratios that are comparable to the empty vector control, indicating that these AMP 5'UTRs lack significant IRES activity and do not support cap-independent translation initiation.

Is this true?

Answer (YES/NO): NO